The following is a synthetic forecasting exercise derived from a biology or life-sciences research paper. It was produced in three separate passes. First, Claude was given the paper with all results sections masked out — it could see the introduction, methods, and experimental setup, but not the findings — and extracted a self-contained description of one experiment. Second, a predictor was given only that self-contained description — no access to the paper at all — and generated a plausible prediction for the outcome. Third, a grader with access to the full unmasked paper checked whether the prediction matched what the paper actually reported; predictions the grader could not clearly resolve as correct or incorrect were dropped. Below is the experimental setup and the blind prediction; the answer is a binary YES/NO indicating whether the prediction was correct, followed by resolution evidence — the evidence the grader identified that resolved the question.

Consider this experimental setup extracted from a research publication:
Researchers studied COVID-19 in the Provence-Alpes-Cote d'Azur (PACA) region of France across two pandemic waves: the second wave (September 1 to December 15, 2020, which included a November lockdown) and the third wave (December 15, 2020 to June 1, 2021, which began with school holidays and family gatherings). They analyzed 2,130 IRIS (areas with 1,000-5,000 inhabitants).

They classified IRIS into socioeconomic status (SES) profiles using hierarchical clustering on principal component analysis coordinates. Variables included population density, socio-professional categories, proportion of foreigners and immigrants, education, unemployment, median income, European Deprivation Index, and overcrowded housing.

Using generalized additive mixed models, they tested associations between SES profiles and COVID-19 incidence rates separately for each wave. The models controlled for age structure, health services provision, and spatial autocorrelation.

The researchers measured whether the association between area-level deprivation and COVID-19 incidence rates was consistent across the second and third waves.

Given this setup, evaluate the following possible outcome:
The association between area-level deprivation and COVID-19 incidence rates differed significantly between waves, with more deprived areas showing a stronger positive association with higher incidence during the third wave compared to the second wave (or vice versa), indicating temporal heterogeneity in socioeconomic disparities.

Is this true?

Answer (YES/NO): YES